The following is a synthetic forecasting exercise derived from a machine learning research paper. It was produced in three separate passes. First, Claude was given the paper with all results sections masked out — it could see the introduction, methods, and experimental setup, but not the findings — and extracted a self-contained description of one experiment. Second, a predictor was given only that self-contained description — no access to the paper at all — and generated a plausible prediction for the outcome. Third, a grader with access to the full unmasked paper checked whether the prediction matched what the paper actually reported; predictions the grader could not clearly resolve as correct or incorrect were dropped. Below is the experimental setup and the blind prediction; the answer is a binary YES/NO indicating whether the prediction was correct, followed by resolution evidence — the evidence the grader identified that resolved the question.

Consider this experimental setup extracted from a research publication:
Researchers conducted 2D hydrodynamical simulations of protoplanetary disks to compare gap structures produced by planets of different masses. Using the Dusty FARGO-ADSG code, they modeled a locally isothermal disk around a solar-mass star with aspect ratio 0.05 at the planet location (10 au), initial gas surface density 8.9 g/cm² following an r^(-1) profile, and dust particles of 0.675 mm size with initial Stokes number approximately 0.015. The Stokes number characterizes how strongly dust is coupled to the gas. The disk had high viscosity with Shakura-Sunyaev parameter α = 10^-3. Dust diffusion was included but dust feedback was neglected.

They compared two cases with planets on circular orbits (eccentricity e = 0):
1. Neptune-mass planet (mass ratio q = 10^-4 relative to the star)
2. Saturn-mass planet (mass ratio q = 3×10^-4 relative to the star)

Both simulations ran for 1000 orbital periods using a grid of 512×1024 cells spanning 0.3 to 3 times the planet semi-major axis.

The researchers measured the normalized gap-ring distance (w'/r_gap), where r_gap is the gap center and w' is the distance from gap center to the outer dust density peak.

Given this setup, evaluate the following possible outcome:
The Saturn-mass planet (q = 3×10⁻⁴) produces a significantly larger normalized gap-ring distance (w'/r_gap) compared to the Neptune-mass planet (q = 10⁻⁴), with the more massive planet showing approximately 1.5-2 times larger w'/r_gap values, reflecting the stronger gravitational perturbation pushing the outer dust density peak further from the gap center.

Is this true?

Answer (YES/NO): NO